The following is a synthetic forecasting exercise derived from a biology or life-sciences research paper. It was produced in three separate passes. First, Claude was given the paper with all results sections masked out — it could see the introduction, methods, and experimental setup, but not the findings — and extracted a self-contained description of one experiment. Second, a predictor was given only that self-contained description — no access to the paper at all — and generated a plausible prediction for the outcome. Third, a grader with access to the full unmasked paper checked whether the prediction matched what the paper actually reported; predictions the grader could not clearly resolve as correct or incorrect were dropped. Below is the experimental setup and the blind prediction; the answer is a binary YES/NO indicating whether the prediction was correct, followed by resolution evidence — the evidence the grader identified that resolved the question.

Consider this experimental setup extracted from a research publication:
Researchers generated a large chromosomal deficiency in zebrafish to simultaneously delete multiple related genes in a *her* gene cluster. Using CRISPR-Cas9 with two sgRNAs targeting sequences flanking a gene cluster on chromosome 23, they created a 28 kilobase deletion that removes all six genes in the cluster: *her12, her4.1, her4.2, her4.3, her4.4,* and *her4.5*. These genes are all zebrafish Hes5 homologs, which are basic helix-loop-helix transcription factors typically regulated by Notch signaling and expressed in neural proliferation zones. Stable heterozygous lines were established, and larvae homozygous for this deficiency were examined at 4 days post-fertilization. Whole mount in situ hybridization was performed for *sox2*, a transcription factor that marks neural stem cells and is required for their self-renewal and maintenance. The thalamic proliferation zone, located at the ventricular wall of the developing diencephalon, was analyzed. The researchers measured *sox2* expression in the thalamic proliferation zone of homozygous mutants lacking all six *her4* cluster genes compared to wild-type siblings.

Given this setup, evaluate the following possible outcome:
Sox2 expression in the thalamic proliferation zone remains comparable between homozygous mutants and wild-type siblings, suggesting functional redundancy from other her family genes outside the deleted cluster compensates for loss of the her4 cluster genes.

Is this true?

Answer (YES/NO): YES